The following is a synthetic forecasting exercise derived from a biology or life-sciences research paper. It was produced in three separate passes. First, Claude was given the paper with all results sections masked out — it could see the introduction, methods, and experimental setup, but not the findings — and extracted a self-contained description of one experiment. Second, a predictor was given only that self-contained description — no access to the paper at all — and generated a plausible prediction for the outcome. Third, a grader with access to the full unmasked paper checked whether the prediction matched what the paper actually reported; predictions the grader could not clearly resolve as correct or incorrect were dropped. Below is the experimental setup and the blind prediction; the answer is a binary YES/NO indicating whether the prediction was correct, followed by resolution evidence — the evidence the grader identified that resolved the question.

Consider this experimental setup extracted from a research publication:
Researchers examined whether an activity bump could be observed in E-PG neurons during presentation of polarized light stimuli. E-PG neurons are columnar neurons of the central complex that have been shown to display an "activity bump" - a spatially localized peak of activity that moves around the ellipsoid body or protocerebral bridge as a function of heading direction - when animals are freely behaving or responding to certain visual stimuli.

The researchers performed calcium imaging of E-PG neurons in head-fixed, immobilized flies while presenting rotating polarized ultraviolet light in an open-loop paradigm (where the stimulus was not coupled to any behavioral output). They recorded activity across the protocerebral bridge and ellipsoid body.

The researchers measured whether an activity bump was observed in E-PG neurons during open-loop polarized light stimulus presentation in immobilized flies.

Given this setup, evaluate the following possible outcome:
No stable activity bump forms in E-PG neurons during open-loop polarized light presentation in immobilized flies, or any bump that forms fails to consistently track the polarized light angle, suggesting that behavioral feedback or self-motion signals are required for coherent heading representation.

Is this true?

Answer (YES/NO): YES